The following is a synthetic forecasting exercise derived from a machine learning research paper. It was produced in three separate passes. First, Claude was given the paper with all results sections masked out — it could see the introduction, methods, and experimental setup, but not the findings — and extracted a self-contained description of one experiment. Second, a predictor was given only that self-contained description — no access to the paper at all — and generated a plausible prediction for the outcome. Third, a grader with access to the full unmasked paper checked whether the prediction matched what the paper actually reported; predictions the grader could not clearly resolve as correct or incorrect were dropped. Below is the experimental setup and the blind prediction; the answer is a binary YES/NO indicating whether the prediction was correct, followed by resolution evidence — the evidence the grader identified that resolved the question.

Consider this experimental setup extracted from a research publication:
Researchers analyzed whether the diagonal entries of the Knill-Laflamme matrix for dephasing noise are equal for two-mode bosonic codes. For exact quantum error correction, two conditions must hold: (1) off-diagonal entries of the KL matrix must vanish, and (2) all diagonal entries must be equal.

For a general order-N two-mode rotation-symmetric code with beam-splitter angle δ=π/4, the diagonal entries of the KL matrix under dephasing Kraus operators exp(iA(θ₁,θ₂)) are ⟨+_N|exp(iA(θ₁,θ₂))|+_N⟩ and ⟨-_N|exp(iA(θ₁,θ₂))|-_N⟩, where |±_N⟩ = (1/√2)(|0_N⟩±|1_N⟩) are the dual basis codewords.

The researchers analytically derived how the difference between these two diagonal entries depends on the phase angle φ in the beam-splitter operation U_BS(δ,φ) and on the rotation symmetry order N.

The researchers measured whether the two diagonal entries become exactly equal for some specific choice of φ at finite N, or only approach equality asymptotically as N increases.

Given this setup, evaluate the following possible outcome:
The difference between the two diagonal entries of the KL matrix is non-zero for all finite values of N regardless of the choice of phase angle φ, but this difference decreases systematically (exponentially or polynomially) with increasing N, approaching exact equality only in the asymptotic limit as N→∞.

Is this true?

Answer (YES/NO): NO